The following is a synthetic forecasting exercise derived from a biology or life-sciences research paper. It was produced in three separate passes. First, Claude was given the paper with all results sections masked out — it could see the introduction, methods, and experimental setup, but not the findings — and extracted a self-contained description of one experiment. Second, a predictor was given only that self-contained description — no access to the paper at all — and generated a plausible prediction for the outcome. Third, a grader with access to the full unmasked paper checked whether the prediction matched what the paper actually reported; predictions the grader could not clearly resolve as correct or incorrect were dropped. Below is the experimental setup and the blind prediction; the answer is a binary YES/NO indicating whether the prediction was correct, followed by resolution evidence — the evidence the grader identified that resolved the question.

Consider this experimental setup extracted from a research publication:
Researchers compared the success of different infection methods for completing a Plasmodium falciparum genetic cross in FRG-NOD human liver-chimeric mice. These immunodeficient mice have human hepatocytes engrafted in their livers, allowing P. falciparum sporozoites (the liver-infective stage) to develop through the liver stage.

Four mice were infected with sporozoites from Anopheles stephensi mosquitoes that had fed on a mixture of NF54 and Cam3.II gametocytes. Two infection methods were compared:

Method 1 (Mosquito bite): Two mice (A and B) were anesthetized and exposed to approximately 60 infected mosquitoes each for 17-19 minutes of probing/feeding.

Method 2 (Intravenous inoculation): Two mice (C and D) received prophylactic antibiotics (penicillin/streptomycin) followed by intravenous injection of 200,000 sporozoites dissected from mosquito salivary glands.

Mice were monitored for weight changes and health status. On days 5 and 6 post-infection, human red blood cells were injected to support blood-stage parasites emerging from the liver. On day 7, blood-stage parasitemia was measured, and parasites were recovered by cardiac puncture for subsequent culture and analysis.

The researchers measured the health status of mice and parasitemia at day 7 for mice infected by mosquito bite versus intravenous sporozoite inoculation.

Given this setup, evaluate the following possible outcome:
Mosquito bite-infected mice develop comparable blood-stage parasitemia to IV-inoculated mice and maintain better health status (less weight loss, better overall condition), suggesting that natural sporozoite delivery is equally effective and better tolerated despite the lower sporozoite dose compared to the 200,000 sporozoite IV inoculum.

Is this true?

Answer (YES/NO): NO